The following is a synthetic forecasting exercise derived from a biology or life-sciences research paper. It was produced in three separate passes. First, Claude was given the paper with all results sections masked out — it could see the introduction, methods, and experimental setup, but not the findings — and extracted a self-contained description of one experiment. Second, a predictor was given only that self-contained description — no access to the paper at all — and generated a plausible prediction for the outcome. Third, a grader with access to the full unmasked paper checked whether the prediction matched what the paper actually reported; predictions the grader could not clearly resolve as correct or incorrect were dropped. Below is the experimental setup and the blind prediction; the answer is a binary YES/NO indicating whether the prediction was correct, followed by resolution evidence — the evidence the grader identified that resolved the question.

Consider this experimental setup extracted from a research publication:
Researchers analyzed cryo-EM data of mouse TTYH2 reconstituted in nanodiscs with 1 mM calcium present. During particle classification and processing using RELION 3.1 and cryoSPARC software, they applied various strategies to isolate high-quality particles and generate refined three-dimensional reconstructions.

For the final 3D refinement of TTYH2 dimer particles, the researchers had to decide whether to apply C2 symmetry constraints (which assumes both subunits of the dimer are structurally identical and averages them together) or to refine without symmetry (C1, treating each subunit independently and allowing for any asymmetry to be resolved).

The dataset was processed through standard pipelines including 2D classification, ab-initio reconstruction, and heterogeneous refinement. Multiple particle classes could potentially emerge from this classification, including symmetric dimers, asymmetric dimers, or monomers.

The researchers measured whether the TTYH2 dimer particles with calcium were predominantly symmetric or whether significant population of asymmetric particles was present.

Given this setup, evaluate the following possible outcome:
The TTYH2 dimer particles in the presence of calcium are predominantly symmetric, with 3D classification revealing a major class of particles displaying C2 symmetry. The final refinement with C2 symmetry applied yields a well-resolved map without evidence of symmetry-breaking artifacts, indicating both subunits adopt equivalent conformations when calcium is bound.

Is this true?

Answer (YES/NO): YES